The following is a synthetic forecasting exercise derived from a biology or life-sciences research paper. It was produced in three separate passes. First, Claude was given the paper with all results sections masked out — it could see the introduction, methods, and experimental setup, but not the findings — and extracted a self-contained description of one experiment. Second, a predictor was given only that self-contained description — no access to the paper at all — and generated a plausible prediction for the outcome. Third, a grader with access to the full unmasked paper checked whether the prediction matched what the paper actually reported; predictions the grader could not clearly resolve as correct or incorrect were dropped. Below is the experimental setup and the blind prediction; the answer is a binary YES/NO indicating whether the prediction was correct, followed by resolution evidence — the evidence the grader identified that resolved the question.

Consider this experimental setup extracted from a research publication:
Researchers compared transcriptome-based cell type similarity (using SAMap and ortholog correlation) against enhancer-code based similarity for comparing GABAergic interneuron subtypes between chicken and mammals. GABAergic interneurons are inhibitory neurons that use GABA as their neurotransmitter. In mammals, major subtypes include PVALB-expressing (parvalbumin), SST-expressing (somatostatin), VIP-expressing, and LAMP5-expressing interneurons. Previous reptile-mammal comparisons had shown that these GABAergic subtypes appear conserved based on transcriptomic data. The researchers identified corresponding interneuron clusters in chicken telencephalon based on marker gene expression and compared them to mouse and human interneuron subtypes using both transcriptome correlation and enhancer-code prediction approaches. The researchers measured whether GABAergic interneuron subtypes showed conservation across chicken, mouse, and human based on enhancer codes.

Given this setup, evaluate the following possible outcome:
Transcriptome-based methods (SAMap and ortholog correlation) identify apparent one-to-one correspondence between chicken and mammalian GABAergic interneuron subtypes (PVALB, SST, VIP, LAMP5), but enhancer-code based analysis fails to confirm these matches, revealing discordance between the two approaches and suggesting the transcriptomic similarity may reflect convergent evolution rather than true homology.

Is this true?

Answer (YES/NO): NO